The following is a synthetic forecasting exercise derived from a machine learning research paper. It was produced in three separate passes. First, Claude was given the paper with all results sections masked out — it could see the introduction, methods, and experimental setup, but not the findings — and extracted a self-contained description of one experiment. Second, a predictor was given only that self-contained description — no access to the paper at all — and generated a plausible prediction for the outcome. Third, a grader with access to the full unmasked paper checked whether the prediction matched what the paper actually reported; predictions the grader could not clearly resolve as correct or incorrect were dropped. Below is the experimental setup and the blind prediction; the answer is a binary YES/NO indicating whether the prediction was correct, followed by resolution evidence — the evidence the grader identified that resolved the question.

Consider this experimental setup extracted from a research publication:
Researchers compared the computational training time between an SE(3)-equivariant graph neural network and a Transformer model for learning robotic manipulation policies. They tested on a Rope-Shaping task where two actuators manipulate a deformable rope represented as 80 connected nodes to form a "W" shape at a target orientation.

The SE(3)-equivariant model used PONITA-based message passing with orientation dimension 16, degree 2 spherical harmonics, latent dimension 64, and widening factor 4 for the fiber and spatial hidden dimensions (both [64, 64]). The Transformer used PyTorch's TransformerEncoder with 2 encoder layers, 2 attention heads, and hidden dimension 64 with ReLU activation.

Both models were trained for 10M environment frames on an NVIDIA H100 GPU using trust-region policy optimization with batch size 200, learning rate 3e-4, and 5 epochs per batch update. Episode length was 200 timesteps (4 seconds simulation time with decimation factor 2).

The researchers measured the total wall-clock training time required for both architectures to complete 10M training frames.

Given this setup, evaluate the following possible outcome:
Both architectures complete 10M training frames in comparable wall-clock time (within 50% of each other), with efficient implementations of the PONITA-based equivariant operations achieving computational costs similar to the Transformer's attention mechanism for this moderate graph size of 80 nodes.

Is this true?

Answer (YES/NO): NO